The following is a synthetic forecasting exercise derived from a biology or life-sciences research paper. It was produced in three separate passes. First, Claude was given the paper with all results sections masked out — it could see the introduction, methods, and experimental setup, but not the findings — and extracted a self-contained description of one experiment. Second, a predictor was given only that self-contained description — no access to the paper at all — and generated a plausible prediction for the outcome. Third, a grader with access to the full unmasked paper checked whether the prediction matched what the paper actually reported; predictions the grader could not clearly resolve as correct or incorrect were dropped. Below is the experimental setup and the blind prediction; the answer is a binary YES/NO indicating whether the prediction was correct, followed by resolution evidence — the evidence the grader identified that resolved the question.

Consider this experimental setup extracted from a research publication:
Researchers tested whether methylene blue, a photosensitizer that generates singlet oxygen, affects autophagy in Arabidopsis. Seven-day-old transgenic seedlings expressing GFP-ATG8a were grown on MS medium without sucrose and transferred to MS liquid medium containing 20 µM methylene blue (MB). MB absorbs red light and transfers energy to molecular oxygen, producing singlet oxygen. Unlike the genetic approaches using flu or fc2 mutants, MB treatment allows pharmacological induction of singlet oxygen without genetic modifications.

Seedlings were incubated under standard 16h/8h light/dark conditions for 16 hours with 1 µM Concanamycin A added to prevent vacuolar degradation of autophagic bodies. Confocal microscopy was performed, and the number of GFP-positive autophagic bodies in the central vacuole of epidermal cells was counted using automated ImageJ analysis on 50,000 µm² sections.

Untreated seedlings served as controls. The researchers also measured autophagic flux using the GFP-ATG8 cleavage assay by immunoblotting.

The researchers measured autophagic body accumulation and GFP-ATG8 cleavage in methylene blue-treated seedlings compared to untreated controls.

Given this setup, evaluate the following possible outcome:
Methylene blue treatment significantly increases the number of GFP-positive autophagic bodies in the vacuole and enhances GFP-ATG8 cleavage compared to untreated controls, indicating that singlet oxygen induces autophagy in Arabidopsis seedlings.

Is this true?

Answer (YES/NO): YES